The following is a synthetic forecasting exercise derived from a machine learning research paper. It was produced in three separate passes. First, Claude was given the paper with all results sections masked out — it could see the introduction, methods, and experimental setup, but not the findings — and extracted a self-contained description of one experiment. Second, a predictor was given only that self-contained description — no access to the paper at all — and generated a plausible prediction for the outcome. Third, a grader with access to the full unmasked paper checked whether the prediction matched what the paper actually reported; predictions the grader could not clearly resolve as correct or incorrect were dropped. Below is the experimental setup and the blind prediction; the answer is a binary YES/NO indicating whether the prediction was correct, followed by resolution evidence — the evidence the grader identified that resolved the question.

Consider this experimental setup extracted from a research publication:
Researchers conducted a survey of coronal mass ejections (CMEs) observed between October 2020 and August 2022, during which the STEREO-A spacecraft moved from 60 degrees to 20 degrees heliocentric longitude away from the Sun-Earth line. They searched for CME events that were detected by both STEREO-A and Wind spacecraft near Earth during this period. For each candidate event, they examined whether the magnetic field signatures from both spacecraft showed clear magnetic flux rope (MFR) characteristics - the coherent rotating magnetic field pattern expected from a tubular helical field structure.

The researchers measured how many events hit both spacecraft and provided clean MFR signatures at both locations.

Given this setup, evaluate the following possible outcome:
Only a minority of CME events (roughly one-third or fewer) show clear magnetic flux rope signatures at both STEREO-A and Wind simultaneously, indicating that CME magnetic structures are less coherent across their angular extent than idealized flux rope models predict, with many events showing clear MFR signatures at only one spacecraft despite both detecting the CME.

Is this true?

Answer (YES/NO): NO